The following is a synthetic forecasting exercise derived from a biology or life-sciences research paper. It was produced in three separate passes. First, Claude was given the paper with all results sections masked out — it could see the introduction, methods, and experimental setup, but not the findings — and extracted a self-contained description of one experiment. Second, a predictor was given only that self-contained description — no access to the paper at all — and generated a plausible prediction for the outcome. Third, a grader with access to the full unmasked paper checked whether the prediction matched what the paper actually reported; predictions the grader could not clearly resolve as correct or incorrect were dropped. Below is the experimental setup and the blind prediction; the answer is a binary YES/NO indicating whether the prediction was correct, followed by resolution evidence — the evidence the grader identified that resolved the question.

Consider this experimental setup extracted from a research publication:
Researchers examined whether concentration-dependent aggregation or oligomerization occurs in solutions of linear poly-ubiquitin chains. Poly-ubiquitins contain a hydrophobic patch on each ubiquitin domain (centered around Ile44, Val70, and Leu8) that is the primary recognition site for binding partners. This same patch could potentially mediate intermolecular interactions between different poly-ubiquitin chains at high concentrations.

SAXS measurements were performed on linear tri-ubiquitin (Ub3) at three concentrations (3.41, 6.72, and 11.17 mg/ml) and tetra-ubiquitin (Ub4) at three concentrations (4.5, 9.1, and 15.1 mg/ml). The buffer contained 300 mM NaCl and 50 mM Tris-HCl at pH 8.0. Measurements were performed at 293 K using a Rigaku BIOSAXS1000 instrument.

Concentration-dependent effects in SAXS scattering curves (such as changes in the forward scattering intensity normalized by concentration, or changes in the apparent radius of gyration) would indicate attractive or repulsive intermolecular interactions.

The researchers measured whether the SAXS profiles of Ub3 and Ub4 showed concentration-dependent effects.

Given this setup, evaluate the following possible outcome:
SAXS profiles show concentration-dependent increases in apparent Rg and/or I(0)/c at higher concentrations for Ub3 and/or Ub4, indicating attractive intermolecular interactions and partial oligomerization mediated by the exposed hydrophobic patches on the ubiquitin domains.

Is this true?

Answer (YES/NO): NO